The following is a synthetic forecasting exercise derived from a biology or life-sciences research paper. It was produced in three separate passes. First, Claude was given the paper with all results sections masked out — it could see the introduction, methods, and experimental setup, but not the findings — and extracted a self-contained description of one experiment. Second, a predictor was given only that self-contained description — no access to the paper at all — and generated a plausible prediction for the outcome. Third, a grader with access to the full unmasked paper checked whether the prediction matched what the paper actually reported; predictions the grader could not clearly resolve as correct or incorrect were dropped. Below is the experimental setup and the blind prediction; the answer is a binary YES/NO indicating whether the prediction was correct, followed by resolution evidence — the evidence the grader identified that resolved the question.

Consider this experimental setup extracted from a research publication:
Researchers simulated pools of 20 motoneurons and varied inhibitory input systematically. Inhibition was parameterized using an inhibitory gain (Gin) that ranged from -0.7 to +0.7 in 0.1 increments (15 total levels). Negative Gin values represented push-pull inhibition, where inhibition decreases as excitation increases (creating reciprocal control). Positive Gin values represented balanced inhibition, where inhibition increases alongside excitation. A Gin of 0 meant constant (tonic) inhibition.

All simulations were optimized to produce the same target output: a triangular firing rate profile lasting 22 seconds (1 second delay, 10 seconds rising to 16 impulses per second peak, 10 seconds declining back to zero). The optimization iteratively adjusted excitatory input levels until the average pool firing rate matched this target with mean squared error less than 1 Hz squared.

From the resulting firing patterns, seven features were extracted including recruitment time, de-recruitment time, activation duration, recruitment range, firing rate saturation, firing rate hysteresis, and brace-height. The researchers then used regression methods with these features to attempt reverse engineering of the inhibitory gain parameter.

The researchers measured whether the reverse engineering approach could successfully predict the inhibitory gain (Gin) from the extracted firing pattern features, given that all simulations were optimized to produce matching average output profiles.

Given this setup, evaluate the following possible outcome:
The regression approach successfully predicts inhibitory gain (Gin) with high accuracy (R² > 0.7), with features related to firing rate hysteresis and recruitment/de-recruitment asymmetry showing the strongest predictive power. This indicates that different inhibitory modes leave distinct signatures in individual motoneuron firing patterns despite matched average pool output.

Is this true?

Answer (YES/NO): NO